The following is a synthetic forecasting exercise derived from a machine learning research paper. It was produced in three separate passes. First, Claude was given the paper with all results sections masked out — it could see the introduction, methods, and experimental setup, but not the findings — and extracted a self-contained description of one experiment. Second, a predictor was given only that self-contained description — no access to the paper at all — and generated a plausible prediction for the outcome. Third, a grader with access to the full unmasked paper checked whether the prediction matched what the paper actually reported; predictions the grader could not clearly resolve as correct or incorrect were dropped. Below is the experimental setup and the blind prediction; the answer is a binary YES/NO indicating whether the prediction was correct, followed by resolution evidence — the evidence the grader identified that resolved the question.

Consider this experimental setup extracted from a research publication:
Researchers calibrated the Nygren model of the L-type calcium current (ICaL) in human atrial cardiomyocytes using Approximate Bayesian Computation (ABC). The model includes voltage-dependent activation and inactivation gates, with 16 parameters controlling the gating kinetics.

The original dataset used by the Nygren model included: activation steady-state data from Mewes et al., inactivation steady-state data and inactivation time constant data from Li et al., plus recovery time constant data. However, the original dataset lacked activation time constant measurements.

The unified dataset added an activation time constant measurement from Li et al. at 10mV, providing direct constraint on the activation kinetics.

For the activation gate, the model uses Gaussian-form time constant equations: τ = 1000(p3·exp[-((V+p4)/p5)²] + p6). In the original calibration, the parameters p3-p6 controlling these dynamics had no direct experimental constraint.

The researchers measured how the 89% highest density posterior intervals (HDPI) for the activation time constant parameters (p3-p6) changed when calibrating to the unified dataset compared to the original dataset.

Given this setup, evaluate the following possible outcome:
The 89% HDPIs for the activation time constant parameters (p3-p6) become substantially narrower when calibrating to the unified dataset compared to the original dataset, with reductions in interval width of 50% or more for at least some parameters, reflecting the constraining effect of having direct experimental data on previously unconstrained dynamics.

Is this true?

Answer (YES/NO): NO